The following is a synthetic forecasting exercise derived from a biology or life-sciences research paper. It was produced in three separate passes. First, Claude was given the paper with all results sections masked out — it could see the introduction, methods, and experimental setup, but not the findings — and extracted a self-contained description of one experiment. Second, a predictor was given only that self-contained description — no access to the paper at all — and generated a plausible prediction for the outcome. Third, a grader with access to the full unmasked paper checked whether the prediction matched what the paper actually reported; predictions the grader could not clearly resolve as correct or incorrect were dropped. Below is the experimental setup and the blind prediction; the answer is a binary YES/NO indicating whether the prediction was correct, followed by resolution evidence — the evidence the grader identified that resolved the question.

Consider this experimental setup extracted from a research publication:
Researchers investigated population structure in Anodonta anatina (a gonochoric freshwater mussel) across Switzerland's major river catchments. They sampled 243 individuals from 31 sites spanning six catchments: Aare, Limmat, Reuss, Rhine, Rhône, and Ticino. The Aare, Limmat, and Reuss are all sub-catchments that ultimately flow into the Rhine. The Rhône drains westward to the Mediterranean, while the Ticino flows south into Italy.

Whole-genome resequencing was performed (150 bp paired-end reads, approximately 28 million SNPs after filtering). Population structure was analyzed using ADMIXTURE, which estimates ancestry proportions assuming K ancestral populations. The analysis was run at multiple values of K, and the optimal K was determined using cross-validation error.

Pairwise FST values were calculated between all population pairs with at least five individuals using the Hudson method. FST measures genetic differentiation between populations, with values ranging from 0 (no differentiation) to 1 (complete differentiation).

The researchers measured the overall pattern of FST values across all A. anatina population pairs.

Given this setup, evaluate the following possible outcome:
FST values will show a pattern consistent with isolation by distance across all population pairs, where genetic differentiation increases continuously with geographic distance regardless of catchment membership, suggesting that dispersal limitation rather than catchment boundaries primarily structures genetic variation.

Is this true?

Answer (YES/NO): NO